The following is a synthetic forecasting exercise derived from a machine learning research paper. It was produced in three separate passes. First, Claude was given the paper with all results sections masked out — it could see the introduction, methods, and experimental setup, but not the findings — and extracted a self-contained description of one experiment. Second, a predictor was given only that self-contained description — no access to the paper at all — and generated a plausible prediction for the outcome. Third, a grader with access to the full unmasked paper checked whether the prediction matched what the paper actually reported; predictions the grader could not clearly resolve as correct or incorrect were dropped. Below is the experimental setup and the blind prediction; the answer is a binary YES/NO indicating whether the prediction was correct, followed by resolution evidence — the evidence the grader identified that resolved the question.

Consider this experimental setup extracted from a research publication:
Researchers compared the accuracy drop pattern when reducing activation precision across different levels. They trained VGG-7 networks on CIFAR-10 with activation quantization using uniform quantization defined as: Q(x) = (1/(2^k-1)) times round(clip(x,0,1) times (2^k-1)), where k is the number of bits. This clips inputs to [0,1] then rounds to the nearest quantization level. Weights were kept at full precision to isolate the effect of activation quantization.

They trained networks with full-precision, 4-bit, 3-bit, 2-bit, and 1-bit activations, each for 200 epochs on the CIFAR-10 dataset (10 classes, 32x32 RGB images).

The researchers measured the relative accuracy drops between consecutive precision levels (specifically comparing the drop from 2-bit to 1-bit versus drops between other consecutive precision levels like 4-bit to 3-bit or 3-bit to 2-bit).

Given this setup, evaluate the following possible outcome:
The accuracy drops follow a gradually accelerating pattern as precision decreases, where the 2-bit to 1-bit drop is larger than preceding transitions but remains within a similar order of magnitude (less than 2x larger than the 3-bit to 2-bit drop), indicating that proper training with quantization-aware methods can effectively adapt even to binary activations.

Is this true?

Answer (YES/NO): NO